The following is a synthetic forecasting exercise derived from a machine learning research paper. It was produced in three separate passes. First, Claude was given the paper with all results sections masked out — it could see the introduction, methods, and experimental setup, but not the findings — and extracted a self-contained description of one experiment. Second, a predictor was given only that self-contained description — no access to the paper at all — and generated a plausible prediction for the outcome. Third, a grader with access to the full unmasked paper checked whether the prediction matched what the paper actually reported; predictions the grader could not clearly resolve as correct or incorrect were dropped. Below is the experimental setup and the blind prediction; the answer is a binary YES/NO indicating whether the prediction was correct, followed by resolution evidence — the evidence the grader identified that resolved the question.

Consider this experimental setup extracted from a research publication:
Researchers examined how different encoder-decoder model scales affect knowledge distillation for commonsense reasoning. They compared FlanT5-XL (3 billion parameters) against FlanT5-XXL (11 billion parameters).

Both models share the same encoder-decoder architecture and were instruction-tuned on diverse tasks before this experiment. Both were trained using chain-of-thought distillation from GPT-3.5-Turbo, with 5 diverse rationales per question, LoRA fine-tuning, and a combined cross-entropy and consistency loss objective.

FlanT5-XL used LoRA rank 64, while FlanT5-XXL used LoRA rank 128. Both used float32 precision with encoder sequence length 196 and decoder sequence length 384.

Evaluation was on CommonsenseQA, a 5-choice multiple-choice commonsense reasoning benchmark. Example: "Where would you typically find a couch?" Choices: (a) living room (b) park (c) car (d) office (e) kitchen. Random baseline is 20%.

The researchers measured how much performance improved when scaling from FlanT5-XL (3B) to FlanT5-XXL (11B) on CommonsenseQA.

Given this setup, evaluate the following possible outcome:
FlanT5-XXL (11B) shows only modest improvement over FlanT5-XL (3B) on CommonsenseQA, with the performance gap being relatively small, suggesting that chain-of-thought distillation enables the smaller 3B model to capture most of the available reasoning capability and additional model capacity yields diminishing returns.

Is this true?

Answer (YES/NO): YES